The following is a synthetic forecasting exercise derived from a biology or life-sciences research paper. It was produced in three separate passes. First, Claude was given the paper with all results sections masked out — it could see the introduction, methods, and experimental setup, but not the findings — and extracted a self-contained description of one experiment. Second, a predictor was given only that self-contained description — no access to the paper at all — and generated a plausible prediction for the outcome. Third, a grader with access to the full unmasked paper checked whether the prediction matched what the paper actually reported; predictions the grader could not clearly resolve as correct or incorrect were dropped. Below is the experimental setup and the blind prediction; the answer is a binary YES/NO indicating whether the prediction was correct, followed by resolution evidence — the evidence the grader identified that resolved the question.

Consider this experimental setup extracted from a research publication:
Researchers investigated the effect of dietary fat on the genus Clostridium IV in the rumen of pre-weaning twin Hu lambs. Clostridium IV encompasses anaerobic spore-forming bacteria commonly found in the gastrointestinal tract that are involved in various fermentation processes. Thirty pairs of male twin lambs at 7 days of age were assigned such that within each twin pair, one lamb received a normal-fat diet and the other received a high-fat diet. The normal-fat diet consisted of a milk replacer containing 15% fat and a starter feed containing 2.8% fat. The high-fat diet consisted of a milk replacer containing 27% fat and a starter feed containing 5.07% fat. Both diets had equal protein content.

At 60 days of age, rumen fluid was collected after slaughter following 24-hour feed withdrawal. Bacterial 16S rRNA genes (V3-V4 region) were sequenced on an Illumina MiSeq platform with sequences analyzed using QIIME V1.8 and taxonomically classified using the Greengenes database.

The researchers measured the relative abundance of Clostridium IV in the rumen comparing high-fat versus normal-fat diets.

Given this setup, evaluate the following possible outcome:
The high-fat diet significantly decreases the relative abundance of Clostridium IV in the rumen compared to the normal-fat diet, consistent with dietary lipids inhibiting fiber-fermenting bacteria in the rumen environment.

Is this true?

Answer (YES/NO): YES